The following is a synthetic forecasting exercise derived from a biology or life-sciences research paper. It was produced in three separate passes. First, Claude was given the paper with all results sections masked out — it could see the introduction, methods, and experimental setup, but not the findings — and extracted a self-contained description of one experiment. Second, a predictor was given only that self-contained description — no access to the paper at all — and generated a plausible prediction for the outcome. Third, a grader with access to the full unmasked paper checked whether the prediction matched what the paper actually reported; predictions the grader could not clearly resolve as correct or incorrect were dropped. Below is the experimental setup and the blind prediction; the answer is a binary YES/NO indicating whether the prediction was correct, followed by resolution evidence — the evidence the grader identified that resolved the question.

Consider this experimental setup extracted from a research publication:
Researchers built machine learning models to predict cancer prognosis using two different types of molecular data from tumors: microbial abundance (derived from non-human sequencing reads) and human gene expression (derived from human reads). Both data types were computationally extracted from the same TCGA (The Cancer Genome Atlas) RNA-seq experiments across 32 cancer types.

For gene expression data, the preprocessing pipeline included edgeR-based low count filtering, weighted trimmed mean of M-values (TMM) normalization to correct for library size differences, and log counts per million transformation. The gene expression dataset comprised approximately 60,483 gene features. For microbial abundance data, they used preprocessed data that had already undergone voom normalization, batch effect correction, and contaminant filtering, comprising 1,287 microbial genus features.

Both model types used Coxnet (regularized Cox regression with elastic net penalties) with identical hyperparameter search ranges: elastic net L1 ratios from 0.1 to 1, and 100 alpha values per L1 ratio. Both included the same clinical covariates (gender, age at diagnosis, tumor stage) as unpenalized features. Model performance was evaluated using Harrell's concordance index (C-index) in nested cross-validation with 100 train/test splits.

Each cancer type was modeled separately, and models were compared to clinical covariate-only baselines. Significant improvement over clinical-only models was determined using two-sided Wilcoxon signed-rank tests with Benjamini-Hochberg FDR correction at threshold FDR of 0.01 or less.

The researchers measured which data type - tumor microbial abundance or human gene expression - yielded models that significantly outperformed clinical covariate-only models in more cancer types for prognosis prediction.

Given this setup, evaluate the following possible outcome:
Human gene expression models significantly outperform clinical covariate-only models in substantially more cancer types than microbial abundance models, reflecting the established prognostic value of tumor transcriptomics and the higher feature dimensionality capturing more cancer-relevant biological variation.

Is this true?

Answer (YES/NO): YES